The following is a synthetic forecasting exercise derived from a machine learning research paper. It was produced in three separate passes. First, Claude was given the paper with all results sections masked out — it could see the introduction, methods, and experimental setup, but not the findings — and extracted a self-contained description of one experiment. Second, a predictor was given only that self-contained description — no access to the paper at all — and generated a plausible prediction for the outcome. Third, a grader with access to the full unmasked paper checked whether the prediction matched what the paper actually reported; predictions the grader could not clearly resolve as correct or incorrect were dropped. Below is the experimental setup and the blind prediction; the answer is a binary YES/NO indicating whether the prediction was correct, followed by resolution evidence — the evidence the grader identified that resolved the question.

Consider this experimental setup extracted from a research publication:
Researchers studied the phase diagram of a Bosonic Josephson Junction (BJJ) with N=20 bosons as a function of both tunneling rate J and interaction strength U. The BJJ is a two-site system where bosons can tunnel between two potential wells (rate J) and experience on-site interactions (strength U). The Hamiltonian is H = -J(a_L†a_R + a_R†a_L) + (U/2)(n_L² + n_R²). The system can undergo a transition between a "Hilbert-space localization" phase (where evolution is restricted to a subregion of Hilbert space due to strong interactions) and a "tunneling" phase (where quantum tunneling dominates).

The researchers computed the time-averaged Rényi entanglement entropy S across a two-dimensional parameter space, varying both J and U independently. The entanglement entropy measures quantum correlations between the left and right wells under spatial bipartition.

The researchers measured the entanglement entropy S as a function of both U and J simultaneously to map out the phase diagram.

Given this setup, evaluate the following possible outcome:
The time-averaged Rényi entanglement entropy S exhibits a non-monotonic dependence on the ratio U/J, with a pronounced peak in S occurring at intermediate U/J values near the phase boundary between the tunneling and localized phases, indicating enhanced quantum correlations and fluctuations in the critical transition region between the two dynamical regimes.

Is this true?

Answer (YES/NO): NO